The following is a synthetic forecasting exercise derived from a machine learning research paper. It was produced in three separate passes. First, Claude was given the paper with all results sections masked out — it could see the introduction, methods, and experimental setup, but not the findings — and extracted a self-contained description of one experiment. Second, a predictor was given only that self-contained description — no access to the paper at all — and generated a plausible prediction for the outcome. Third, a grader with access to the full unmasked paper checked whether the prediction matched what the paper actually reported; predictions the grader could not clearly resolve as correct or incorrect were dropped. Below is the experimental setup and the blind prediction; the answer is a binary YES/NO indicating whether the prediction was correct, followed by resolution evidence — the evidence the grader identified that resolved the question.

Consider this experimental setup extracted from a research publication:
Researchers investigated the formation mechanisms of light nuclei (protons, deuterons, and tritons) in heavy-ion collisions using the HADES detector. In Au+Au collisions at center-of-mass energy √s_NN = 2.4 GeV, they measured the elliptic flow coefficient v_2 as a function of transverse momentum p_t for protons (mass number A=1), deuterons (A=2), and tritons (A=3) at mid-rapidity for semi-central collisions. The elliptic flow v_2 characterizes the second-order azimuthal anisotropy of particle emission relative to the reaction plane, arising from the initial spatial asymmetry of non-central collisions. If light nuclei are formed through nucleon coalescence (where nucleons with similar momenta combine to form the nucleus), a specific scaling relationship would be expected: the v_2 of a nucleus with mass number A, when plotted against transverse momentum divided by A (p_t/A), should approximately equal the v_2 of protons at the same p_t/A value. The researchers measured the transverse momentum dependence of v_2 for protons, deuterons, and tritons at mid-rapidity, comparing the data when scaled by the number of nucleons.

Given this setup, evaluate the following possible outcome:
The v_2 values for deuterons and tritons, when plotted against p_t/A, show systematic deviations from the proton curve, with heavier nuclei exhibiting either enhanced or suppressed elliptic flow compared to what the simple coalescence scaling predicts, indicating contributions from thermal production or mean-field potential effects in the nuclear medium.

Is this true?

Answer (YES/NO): NO